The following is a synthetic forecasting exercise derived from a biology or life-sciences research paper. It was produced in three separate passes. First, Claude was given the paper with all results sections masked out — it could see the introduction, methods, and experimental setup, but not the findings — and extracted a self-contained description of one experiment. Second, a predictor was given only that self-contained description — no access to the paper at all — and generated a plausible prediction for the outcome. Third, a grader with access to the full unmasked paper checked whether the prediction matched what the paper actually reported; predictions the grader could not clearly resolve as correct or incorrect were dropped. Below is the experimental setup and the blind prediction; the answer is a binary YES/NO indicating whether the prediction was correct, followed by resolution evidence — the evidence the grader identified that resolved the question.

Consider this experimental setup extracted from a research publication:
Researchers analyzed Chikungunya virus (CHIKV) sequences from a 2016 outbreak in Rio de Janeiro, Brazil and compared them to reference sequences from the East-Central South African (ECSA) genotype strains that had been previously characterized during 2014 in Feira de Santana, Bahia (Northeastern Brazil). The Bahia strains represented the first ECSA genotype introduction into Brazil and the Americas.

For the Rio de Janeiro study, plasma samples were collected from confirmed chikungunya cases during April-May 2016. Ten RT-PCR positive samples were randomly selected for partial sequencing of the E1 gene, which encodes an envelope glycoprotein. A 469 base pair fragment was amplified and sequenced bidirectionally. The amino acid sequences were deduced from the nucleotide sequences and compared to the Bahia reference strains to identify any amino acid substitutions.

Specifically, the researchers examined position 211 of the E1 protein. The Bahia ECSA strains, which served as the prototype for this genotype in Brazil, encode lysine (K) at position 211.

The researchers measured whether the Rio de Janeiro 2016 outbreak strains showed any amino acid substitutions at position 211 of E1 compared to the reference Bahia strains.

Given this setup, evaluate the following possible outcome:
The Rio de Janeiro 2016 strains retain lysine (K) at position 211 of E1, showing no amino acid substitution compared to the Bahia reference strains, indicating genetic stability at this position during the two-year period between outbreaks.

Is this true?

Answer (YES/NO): NO